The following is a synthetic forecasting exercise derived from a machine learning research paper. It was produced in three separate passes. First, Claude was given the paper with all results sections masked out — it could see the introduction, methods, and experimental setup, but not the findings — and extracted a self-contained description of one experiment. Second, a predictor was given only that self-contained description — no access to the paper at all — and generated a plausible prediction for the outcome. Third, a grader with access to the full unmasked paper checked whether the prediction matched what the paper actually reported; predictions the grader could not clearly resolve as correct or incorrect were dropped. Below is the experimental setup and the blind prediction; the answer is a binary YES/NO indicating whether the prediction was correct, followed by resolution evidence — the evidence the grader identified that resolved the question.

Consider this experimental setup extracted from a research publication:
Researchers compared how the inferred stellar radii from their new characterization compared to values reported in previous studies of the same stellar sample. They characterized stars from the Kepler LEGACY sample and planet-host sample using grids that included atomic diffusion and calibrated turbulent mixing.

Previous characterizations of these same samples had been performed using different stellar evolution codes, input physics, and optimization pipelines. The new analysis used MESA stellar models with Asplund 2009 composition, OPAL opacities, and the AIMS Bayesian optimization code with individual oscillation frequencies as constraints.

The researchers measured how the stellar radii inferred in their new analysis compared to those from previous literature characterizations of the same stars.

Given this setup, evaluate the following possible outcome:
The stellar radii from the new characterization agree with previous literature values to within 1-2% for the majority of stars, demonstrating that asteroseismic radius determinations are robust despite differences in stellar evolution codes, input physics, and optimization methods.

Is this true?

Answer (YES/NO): NO